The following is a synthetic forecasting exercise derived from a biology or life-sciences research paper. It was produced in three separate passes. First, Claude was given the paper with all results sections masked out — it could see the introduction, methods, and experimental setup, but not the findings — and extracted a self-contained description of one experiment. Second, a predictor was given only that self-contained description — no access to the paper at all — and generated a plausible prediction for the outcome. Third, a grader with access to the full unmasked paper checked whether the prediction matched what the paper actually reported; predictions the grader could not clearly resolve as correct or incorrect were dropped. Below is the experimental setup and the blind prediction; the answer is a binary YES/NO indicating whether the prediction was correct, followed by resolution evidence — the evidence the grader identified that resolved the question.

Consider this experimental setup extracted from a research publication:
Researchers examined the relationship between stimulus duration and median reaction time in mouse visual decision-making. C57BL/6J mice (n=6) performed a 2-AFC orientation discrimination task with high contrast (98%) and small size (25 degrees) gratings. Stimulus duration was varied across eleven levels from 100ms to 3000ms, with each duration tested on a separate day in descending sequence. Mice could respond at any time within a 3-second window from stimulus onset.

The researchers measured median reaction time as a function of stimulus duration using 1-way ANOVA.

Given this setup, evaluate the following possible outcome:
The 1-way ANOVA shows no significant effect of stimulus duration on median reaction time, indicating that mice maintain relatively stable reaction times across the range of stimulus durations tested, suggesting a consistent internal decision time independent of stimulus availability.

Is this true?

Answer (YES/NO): NO